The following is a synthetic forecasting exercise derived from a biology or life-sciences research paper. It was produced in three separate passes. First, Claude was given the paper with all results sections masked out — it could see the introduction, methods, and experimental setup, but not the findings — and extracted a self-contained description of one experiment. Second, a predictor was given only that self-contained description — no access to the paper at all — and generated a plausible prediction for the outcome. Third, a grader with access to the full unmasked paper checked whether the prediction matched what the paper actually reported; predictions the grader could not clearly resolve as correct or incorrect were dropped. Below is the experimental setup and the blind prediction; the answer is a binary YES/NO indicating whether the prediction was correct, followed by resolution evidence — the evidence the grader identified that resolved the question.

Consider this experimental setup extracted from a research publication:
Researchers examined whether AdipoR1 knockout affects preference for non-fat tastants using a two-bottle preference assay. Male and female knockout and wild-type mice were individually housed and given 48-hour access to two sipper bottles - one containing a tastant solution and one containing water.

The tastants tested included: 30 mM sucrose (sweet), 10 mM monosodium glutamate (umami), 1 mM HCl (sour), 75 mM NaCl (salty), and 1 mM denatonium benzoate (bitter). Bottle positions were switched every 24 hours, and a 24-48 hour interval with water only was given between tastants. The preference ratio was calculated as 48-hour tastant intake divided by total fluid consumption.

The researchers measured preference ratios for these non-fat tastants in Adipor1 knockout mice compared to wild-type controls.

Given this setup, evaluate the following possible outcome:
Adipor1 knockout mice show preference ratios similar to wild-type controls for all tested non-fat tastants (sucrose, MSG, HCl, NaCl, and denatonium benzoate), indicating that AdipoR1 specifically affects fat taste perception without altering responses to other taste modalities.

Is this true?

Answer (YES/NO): NO